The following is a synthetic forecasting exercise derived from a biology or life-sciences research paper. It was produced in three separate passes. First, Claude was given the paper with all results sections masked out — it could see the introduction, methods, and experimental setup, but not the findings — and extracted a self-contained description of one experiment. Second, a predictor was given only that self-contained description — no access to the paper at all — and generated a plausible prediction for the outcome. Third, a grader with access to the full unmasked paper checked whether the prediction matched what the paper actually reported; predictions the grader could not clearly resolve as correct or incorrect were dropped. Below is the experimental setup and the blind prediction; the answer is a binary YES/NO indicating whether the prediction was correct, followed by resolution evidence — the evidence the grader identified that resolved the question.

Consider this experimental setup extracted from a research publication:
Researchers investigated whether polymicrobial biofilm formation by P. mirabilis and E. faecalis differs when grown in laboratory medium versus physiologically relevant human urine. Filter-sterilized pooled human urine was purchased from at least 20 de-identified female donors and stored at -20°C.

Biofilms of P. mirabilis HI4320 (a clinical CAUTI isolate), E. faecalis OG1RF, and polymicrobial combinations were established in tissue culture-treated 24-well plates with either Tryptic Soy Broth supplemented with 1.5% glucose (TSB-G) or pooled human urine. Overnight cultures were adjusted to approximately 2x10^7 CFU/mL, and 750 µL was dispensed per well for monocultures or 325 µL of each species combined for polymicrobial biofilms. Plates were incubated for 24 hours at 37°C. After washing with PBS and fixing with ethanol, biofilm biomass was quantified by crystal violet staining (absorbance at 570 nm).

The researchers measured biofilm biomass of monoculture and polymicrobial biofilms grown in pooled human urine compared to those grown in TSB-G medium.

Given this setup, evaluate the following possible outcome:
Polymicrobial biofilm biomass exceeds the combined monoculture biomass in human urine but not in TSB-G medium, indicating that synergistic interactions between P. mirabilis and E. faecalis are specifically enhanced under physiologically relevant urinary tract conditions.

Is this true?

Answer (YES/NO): NO